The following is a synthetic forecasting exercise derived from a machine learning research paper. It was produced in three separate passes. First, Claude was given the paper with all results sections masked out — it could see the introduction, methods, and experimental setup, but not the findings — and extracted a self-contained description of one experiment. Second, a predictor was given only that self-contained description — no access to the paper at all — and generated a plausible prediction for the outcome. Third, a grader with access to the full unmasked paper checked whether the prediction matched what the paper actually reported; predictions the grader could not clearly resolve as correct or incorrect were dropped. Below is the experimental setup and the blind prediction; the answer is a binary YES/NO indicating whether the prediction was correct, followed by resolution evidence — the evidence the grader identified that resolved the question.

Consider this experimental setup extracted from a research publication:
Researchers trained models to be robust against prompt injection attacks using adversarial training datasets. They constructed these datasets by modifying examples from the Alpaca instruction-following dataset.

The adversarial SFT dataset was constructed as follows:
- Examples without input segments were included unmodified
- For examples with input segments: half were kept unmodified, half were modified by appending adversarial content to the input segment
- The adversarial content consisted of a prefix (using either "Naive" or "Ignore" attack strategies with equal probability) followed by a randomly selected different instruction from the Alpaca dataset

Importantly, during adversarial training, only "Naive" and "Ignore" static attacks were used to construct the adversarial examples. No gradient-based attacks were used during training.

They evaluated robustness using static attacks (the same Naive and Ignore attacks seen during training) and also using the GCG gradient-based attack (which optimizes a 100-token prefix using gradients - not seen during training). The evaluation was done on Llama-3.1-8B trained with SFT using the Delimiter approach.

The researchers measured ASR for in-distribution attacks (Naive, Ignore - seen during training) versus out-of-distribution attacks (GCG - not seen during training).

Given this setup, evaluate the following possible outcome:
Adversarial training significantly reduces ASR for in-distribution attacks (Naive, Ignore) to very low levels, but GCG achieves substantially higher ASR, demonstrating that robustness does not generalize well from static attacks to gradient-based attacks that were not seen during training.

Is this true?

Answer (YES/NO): YES